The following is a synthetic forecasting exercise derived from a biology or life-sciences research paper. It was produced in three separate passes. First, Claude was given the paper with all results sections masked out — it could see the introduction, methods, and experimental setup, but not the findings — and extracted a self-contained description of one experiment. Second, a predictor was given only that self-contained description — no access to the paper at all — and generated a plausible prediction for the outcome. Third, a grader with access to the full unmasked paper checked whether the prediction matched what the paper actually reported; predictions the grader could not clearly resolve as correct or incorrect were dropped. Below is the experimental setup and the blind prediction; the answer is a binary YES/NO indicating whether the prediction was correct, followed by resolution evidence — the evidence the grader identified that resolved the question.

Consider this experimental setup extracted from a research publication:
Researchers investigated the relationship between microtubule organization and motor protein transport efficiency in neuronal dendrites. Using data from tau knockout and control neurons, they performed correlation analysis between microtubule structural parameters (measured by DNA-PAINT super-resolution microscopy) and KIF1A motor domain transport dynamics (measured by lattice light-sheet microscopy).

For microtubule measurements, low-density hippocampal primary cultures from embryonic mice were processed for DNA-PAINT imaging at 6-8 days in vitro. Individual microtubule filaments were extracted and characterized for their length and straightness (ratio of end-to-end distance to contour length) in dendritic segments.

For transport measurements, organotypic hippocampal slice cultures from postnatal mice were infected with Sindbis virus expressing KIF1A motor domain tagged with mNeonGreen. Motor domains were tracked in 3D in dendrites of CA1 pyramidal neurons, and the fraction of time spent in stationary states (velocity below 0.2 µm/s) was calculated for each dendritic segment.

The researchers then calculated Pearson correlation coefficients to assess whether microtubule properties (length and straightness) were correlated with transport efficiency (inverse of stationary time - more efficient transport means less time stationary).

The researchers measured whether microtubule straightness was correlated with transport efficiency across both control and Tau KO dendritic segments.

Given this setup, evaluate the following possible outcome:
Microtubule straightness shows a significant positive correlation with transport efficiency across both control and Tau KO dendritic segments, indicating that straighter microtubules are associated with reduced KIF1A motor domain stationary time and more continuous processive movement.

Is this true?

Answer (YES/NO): YES